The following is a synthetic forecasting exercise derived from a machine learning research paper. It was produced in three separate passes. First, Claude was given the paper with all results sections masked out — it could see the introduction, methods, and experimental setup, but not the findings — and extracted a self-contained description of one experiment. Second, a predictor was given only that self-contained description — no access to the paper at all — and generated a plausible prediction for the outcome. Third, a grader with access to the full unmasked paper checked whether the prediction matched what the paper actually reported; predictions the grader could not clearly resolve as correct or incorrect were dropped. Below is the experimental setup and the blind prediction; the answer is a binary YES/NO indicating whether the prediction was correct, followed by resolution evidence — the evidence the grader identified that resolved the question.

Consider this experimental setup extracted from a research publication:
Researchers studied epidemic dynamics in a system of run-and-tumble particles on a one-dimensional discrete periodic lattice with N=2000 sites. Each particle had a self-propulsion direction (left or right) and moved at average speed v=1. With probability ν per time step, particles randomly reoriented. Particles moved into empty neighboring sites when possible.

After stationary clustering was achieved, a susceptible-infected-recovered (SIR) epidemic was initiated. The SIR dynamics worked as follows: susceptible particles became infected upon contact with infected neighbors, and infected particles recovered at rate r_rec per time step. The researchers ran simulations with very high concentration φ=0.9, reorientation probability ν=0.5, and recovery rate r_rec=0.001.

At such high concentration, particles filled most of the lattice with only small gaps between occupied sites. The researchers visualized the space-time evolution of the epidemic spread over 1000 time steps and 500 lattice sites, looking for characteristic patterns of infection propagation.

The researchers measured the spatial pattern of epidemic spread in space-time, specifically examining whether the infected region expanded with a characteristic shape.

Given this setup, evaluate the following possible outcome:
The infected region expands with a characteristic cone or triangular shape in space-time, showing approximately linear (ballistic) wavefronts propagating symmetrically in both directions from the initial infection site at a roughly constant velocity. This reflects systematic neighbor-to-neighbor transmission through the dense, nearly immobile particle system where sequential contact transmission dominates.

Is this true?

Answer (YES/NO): YES